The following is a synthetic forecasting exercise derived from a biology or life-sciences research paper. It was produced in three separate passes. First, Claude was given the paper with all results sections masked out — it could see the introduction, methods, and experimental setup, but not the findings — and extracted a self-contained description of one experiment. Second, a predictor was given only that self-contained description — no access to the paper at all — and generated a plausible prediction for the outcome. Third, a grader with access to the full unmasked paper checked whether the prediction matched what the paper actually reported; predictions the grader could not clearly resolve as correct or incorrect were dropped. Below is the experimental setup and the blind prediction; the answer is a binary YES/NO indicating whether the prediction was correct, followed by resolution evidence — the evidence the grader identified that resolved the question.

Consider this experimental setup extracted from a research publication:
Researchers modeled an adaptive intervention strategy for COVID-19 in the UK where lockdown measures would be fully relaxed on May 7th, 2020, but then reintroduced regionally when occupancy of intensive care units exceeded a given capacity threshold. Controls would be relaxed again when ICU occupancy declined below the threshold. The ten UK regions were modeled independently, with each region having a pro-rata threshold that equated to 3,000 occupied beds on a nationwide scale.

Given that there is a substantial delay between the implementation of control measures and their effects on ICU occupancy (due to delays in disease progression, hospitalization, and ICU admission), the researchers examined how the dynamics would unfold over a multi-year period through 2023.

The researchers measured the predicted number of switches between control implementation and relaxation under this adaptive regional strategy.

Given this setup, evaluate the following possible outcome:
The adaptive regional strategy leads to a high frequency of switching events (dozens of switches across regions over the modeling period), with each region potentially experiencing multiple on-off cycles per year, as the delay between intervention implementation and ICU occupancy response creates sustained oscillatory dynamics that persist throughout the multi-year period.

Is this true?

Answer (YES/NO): NO